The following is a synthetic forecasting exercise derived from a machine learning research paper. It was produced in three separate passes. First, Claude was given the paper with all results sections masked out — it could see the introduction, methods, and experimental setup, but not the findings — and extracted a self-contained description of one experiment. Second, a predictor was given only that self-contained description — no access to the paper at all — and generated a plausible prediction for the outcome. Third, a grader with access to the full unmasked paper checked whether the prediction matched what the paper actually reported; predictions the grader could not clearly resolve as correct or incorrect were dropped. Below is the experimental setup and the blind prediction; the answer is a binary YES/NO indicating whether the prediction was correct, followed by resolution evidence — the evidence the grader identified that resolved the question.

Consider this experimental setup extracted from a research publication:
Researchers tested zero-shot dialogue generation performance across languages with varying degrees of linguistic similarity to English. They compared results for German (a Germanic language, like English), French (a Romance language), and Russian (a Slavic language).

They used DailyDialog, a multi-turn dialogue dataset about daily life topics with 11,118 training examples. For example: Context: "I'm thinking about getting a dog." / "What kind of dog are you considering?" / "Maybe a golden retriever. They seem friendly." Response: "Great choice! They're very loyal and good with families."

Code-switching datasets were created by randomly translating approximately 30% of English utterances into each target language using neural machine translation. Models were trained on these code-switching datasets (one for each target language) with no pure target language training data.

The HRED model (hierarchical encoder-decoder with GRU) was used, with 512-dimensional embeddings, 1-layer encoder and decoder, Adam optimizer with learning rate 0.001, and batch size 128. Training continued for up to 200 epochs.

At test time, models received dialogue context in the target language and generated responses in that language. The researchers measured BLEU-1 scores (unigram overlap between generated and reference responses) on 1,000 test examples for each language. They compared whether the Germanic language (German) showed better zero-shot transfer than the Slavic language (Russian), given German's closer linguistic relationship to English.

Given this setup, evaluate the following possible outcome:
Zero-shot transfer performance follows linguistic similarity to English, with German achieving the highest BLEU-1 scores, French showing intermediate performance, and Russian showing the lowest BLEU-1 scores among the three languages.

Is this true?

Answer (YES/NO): NO